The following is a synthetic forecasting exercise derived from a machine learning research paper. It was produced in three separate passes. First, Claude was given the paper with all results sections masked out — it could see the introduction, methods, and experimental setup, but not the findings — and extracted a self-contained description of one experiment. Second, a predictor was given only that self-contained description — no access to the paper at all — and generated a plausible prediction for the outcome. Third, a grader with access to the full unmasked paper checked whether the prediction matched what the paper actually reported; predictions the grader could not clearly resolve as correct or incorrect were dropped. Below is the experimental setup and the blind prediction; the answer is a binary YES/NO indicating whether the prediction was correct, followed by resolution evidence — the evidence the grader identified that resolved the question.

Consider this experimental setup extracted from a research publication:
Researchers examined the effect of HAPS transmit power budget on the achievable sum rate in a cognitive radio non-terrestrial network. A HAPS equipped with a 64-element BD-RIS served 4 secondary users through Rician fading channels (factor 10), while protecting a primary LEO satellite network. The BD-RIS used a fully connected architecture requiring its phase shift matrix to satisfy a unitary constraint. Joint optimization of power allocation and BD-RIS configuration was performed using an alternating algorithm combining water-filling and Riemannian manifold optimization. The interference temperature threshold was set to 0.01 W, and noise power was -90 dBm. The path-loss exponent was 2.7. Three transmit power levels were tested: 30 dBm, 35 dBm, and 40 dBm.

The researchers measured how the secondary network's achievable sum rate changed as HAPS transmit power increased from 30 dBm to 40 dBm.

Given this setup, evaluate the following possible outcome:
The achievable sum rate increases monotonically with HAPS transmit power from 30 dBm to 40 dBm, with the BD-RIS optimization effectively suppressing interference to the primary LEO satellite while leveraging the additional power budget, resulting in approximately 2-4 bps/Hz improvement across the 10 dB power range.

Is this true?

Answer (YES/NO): NO